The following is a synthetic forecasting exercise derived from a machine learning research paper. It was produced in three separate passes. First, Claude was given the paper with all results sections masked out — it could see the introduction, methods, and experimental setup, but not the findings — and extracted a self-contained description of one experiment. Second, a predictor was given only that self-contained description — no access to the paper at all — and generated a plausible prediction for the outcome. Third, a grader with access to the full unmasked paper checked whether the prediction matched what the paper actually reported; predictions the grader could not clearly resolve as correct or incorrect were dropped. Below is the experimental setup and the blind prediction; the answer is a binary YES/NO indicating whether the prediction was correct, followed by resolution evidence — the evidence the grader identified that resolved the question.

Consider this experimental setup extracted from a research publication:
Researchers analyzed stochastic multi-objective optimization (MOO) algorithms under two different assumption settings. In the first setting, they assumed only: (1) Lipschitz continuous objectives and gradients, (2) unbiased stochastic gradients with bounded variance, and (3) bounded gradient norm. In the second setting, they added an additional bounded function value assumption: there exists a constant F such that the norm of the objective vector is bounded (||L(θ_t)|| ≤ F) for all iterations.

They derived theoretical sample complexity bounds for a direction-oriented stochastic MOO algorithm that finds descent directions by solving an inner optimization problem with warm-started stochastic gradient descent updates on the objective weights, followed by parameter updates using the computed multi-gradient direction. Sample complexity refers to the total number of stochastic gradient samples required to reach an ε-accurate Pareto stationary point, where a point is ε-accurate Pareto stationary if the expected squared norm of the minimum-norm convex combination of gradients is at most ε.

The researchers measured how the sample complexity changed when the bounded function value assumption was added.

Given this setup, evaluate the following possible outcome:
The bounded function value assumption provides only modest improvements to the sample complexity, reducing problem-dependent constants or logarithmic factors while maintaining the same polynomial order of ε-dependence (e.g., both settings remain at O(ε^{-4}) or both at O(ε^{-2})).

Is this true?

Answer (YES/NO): NO